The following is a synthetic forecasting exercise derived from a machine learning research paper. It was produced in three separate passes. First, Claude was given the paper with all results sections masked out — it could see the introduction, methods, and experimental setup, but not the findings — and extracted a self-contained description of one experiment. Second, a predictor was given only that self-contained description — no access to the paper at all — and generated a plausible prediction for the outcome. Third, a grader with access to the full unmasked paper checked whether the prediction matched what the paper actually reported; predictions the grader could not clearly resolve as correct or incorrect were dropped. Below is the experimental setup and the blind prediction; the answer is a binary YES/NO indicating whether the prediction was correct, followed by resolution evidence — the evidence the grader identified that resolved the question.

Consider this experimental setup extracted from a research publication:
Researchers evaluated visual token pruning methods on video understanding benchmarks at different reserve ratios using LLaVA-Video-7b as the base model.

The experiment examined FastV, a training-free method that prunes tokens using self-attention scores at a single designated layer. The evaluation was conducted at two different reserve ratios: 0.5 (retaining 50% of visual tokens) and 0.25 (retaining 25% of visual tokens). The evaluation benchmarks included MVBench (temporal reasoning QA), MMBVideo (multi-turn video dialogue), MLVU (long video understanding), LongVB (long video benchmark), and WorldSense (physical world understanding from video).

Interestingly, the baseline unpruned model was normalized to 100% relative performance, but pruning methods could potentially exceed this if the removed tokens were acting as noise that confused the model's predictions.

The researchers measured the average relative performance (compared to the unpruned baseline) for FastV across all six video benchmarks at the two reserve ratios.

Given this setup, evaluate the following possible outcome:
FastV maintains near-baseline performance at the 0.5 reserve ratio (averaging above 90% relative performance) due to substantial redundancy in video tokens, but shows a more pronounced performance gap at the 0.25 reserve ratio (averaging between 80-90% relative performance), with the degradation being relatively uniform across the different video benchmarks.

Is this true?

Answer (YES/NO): NO